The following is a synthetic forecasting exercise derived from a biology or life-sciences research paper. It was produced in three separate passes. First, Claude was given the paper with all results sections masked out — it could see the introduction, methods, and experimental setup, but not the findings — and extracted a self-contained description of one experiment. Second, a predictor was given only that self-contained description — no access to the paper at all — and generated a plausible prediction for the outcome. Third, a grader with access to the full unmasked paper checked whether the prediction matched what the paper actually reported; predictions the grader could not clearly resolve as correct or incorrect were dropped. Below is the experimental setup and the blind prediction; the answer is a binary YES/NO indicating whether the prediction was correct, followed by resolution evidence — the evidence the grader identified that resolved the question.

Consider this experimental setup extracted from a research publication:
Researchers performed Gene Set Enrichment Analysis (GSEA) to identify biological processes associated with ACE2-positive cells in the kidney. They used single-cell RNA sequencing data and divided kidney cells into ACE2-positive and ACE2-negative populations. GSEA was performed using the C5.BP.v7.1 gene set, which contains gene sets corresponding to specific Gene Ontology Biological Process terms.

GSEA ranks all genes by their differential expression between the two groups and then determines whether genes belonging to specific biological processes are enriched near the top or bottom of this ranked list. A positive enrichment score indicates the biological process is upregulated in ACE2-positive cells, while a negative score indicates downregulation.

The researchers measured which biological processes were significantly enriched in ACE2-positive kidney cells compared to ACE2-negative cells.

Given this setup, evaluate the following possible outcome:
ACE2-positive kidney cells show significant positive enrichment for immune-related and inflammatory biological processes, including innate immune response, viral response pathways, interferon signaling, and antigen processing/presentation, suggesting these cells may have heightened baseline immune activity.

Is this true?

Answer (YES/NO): NO